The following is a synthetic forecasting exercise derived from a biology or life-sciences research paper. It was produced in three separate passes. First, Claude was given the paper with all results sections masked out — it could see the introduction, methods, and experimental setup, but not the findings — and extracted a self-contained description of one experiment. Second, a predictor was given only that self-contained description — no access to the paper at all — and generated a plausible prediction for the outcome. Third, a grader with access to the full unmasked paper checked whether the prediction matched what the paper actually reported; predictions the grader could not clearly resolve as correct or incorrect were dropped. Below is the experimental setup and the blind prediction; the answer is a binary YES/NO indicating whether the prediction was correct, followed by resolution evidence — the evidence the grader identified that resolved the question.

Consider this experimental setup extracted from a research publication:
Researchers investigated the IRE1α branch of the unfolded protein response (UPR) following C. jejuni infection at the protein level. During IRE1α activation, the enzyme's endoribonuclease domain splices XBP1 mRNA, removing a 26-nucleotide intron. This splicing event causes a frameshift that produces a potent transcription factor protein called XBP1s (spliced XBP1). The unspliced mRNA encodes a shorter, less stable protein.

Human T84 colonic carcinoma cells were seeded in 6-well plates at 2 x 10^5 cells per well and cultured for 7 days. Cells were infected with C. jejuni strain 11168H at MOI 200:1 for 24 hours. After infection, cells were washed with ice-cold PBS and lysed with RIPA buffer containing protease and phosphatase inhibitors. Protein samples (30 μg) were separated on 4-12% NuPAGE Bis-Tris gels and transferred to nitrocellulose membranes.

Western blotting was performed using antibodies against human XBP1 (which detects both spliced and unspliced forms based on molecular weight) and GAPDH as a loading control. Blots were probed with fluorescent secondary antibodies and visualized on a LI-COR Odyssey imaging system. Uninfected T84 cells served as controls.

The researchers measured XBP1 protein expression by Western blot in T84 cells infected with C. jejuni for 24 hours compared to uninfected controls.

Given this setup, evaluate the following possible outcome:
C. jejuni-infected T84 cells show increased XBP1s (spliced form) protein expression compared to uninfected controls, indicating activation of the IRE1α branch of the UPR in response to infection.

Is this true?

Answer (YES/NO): YES